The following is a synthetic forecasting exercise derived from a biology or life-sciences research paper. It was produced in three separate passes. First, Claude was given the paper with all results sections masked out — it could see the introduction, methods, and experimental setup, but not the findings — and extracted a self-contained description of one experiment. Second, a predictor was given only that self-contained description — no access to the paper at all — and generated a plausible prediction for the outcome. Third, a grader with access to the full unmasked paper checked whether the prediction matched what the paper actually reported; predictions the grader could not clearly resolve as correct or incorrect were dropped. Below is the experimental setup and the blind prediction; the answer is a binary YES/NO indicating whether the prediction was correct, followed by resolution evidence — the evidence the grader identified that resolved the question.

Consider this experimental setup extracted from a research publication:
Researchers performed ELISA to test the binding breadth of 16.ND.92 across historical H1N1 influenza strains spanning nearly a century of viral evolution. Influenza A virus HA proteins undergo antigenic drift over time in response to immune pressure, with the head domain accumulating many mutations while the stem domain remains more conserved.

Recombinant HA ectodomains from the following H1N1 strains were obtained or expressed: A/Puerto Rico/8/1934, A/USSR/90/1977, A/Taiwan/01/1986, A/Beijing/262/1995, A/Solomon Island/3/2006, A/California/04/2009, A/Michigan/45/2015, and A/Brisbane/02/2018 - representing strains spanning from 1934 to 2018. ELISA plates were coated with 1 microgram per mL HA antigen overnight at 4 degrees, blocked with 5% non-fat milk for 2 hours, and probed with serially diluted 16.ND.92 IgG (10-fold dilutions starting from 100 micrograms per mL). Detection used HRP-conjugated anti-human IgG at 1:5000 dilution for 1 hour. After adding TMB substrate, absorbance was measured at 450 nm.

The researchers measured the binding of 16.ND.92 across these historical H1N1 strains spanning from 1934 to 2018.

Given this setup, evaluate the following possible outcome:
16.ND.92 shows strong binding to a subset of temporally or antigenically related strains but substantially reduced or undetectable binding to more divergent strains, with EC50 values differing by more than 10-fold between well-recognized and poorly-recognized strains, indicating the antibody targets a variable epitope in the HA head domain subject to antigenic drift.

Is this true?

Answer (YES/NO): NO